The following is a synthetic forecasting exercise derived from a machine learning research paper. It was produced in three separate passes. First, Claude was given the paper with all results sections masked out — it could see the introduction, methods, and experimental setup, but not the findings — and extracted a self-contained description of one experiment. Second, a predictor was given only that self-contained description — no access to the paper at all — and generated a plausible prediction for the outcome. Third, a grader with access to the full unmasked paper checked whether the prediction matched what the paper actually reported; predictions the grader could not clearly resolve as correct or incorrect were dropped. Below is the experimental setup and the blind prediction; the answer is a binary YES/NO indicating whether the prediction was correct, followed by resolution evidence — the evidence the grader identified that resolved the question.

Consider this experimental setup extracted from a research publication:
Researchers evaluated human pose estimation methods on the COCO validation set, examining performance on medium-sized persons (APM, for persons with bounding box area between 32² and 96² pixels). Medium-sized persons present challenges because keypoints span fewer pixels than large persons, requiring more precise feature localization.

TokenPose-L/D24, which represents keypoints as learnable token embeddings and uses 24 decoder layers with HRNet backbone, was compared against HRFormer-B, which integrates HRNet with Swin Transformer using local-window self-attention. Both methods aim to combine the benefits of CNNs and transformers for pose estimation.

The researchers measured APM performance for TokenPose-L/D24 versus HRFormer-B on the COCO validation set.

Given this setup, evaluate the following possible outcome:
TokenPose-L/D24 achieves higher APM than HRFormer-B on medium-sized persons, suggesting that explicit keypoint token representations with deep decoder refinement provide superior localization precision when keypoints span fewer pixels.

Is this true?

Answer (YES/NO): YES